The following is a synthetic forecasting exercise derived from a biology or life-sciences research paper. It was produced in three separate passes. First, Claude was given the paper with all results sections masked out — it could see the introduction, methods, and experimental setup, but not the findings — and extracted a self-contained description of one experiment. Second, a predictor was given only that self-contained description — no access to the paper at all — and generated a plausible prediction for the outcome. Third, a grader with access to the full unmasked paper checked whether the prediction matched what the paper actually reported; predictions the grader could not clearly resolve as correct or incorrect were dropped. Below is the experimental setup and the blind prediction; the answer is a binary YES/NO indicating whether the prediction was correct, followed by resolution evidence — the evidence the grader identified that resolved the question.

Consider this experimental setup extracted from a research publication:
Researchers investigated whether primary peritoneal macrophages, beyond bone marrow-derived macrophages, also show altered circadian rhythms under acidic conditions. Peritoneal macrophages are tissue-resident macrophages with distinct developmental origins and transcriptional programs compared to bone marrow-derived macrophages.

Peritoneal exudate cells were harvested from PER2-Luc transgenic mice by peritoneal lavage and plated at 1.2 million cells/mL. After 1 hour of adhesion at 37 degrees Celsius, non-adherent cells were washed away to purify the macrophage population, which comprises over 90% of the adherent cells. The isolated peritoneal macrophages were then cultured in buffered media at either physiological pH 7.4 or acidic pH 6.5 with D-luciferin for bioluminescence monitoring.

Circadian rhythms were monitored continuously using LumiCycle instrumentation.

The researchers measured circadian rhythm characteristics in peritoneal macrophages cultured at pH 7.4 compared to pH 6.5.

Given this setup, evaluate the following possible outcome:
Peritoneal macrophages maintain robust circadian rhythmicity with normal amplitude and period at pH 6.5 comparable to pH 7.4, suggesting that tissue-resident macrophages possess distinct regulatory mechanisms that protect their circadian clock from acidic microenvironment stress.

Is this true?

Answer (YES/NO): NO